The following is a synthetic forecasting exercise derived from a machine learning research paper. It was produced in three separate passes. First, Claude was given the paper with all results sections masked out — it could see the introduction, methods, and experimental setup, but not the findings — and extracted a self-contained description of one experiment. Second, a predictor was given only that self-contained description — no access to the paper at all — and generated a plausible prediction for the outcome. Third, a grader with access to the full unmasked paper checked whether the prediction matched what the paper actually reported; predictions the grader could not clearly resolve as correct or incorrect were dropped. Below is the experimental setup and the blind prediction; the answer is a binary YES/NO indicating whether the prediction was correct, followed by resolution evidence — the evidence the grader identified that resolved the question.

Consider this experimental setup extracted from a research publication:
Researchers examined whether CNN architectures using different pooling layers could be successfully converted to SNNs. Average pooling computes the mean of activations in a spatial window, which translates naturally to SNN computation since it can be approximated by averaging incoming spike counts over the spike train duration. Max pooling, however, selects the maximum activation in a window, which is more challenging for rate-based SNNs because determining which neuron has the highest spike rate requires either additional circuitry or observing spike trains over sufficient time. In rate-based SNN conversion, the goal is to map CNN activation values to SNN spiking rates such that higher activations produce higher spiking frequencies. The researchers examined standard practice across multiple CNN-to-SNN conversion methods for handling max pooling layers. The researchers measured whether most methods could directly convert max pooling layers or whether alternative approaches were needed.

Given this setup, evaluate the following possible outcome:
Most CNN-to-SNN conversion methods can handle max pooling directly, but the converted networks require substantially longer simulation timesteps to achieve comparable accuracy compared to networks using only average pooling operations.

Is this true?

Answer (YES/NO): NO